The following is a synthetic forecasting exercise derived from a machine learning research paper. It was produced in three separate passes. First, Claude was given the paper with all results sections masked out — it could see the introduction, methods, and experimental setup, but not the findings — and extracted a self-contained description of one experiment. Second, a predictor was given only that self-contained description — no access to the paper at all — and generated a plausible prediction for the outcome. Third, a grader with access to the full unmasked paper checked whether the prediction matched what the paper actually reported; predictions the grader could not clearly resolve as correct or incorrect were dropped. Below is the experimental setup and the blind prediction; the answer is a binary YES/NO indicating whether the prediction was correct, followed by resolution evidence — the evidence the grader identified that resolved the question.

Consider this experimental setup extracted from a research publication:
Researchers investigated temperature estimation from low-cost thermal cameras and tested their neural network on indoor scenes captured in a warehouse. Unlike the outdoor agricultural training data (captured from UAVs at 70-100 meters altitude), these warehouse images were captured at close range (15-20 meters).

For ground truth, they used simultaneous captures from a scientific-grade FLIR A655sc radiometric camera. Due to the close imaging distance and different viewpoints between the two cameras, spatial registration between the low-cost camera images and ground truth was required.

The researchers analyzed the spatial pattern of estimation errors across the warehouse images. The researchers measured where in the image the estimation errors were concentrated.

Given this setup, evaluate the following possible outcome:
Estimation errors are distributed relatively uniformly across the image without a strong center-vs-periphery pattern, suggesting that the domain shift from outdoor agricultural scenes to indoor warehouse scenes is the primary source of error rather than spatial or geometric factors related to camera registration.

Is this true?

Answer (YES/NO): NO